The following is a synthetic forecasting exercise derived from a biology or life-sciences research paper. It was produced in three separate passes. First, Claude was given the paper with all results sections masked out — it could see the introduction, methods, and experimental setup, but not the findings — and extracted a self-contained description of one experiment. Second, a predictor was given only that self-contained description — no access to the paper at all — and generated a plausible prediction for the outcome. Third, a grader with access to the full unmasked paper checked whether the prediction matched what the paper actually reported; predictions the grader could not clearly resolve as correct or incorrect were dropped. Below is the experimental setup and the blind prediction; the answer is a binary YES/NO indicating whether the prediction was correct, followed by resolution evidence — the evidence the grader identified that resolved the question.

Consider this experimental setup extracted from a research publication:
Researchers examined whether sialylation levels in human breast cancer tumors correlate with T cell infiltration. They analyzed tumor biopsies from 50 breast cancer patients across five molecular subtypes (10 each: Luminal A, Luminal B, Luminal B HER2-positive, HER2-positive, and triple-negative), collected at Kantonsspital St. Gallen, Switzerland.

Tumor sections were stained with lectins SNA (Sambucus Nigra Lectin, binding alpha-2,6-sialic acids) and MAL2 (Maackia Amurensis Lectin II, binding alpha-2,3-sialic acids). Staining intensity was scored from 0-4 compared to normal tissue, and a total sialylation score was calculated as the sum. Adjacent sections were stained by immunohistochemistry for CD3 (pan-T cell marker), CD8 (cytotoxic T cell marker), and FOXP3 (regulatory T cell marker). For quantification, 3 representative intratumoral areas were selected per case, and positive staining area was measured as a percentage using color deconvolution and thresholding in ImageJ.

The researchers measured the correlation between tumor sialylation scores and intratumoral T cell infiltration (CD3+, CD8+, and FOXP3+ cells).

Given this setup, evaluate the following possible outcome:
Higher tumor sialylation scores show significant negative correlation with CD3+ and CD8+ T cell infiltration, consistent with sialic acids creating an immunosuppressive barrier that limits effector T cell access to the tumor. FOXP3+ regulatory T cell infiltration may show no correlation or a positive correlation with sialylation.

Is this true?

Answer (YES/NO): NO